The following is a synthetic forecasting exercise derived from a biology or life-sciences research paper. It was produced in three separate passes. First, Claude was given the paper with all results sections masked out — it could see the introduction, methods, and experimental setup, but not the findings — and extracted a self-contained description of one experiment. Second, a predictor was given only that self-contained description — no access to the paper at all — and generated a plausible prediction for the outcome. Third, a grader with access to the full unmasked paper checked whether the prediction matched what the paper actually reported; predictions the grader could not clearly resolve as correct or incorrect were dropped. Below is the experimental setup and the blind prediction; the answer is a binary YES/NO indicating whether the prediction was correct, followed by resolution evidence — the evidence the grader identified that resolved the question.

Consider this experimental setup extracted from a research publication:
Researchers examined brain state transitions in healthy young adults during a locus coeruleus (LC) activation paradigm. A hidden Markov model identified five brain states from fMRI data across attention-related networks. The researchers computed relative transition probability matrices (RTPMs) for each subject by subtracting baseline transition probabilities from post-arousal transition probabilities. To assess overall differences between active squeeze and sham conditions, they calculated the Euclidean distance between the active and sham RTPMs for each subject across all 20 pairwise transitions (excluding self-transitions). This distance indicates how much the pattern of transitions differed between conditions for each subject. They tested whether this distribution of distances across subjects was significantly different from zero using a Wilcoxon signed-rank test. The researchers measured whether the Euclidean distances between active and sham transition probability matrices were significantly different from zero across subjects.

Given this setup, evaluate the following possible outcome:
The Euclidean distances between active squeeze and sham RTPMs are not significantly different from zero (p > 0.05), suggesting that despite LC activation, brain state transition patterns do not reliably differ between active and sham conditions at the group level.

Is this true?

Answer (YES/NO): NO